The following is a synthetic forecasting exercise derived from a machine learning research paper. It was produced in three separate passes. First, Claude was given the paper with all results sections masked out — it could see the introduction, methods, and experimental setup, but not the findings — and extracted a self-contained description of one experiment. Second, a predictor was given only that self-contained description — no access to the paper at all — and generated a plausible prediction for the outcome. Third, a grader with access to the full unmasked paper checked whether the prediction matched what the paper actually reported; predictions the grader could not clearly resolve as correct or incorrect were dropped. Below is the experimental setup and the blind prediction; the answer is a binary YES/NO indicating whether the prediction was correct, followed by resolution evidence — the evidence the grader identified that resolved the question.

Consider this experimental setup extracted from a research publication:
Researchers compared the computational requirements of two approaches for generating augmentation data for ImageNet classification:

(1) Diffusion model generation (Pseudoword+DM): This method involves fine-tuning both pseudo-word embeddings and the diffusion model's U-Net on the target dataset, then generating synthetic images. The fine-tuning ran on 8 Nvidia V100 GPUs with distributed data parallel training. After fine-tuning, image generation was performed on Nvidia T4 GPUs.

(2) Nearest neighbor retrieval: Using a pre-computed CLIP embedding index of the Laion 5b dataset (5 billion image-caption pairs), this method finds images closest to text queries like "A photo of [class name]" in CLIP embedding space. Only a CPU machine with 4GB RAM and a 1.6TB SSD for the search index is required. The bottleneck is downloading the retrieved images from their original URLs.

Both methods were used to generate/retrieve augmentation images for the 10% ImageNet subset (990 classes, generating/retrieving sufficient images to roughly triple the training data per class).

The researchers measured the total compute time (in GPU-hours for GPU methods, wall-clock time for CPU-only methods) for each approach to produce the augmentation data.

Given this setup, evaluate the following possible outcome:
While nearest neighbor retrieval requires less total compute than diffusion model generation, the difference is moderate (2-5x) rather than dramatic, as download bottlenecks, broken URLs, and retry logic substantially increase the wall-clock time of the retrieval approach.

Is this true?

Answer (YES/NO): NO